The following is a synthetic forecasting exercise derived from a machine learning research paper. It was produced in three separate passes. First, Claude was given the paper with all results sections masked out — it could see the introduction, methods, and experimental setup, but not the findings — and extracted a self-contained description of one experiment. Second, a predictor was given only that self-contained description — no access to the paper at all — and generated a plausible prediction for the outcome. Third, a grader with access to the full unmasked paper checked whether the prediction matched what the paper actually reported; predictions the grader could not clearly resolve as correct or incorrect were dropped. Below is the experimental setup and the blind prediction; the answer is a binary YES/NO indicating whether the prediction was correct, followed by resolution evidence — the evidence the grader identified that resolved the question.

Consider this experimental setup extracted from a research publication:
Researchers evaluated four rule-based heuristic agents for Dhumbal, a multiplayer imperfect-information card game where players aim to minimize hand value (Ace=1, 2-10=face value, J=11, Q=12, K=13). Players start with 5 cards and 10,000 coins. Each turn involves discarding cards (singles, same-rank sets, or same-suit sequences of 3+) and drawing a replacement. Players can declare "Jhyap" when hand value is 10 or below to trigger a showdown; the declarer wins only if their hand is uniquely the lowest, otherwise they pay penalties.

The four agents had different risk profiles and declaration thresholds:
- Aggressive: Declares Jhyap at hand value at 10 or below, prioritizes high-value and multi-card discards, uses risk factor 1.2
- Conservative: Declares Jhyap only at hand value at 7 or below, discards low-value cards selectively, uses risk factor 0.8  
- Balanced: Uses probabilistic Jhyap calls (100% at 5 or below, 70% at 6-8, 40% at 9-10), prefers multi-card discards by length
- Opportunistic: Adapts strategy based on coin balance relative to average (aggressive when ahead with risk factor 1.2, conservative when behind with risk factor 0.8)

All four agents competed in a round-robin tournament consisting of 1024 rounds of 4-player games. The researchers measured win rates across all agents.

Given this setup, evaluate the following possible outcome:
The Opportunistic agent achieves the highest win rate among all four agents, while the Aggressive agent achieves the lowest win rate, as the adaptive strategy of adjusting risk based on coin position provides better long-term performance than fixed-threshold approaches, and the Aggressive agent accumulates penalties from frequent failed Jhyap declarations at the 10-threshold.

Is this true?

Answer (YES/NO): NO